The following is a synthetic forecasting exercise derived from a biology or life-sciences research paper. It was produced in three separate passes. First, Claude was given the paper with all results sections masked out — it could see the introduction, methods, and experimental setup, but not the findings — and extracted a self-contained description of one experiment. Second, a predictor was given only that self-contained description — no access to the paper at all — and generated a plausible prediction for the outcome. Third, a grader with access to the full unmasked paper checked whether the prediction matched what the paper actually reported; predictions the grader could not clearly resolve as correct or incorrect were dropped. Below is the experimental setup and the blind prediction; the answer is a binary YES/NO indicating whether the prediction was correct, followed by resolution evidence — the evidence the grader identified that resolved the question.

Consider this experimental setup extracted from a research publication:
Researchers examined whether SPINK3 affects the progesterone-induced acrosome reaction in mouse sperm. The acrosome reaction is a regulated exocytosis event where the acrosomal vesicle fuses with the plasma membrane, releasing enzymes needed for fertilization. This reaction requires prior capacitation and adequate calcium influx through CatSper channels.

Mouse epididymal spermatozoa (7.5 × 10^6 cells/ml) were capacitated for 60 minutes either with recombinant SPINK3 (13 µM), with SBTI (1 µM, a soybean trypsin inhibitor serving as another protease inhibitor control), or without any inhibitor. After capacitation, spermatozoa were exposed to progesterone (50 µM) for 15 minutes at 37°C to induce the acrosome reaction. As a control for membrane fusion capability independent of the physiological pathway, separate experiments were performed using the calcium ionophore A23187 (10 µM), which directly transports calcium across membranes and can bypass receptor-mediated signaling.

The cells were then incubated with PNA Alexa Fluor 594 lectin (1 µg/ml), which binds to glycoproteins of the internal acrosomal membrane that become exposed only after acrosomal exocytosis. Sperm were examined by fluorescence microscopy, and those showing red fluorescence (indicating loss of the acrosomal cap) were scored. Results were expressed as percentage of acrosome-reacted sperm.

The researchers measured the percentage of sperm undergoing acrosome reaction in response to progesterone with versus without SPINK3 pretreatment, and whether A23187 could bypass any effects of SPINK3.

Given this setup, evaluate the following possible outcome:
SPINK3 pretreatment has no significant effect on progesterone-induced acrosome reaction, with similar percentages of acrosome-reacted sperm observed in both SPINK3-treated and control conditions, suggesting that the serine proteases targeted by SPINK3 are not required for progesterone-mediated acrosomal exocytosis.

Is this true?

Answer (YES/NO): NO